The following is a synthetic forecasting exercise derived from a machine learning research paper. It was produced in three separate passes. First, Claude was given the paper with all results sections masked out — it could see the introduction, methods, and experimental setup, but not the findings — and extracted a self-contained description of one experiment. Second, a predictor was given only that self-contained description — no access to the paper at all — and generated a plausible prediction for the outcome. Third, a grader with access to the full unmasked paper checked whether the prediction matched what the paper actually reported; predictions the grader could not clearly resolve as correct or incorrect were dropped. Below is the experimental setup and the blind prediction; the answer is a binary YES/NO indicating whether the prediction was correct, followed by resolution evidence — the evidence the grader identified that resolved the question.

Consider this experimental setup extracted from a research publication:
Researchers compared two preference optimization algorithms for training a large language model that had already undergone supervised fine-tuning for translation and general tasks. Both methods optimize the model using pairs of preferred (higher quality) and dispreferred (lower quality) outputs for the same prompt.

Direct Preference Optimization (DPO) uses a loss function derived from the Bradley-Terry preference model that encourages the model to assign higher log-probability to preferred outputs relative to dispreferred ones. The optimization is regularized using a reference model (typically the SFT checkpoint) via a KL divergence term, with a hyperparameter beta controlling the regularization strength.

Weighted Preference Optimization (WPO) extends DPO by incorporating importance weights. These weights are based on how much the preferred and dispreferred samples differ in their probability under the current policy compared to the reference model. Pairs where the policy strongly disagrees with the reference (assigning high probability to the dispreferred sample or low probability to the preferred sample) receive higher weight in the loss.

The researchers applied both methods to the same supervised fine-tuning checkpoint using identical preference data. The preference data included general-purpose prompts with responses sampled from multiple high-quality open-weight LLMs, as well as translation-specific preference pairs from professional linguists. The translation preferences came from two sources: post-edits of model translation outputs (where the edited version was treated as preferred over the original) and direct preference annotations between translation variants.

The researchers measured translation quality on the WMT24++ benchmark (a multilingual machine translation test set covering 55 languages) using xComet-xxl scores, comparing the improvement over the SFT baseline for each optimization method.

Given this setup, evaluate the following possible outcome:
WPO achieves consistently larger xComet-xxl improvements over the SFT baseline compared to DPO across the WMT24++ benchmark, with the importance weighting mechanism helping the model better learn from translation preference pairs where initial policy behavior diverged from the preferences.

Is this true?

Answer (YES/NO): YES